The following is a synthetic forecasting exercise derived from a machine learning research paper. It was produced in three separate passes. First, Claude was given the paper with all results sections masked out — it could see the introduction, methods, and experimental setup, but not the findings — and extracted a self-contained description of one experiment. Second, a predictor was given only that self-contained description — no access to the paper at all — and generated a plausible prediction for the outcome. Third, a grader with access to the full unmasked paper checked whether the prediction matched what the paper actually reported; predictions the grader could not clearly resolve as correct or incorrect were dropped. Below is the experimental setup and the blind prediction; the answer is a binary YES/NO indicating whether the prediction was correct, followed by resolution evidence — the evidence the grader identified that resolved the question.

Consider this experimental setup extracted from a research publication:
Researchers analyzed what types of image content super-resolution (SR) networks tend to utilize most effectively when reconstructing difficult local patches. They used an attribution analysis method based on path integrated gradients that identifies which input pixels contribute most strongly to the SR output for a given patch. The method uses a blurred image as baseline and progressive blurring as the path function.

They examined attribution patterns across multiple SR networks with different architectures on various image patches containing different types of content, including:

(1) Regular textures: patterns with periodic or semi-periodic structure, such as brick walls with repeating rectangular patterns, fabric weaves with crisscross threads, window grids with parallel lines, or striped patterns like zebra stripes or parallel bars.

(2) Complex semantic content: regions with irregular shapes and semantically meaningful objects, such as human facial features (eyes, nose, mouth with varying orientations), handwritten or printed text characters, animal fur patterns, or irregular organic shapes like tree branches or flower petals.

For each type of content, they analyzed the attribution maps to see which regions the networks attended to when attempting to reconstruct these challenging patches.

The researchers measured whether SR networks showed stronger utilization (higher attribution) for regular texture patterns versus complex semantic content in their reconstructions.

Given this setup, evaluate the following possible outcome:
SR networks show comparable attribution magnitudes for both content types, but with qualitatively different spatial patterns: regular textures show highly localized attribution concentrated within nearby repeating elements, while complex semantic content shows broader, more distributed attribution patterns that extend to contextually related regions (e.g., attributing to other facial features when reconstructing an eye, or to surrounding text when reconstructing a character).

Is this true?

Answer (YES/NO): NO